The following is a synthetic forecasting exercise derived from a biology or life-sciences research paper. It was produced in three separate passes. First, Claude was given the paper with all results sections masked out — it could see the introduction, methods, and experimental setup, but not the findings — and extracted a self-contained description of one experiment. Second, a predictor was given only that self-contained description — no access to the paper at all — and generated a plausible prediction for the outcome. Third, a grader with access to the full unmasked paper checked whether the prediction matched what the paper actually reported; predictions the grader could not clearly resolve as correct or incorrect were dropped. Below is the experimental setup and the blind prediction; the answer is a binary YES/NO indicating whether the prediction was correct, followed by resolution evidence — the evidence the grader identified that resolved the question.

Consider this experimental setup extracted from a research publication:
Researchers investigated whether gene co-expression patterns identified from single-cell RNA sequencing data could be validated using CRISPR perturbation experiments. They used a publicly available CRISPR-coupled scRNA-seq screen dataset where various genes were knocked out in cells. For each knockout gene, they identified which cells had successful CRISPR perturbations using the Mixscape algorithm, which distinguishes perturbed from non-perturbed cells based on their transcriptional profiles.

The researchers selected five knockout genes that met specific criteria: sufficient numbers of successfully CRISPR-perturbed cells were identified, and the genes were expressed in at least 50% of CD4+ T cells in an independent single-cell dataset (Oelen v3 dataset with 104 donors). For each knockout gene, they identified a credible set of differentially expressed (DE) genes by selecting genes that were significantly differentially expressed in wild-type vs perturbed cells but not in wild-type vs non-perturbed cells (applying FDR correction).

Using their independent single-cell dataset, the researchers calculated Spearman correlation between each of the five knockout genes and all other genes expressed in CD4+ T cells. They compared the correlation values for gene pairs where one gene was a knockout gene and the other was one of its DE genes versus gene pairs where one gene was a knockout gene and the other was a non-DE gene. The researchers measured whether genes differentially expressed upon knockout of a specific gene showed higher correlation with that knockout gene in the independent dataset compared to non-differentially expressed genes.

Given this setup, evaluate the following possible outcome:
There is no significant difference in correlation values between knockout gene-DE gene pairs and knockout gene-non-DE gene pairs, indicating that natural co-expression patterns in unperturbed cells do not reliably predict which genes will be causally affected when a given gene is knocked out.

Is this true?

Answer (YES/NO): NO